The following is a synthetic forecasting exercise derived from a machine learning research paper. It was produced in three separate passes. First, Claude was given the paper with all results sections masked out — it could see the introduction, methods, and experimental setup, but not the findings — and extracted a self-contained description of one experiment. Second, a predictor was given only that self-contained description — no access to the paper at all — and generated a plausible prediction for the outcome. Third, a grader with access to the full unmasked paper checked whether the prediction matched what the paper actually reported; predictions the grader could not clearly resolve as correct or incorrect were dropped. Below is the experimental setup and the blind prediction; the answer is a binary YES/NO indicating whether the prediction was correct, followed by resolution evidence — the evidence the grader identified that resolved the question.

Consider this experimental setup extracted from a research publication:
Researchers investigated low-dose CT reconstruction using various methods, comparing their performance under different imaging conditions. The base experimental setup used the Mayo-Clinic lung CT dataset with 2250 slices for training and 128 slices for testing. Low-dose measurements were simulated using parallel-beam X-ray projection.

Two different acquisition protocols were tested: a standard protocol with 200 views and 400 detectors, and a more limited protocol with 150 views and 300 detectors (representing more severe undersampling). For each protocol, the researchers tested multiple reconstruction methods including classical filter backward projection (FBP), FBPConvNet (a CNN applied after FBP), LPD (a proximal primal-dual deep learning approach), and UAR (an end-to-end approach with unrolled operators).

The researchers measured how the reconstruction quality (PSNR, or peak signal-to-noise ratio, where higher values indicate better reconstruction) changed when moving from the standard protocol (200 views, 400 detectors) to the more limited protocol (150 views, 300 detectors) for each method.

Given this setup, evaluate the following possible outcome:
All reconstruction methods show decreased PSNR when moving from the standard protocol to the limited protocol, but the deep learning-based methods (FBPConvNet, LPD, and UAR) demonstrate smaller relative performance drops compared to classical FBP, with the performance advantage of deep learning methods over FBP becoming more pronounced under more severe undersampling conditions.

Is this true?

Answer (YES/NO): NO